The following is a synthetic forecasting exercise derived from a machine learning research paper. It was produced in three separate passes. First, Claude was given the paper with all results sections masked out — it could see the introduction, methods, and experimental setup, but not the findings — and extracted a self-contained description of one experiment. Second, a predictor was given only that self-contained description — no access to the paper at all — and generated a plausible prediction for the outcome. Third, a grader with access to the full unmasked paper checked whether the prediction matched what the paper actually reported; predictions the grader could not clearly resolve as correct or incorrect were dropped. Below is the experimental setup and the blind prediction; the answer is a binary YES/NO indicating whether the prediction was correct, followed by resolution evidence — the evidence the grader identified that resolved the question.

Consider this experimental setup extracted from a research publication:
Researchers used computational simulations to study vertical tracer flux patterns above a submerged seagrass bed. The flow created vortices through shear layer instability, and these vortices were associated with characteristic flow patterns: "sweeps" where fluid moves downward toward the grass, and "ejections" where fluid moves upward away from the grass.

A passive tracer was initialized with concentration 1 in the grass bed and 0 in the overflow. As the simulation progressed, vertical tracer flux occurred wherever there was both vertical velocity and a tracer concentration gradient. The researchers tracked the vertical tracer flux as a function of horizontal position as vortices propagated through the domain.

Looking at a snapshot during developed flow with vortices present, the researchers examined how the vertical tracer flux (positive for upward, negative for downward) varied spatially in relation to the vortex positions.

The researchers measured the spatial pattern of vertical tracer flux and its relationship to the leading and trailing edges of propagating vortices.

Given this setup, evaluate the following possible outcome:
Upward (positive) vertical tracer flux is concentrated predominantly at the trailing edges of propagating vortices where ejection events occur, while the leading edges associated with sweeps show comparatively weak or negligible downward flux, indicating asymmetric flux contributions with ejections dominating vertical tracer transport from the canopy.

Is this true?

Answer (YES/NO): NO